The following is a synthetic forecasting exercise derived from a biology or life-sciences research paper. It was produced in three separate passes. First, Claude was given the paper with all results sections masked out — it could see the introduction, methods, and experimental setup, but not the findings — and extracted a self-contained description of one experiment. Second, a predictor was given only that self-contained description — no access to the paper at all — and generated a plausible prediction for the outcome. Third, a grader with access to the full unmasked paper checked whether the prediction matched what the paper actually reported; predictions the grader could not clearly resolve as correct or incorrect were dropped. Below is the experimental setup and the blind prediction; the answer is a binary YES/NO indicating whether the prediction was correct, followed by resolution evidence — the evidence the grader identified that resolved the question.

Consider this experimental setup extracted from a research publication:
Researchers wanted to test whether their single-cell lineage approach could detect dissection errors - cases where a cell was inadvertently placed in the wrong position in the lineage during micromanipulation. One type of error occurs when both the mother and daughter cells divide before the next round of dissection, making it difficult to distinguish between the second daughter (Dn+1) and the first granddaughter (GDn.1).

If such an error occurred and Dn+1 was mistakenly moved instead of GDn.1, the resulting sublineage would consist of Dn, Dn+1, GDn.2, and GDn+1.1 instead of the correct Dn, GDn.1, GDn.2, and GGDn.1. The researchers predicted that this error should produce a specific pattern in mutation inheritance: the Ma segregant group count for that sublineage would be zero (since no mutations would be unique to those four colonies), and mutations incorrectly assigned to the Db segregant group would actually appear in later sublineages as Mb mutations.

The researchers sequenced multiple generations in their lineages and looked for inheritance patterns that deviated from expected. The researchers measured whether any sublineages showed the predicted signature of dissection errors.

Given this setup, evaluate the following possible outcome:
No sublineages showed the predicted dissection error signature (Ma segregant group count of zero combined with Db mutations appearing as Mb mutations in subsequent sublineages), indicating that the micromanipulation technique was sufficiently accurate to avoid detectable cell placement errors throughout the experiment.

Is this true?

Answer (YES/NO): NO